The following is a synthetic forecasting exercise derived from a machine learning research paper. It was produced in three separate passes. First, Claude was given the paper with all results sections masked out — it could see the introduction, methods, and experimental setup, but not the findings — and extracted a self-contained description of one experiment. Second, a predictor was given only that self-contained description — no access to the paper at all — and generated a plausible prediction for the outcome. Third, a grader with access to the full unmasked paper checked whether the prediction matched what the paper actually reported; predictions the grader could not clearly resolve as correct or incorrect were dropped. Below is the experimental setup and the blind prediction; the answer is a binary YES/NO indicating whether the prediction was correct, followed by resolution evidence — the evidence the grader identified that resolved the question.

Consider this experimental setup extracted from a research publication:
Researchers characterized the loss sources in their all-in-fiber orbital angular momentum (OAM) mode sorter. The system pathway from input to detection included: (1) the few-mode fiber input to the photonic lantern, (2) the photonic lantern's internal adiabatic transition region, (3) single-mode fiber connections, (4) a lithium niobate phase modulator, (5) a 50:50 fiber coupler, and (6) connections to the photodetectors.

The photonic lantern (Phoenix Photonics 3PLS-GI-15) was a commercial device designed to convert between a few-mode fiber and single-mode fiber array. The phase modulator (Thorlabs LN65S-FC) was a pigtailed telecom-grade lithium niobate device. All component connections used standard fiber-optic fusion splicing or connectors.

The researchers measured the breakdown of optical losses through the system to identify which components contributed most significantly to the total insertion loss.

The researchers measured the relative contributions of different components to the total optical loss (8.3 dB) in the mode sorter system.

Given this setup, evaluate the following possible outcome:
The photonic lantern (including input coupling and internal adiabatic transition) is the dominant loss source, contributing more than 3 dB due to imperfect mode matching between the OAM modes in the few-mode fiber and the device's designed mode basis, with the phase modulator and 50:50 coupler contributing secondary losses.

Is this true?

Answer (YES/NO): NO